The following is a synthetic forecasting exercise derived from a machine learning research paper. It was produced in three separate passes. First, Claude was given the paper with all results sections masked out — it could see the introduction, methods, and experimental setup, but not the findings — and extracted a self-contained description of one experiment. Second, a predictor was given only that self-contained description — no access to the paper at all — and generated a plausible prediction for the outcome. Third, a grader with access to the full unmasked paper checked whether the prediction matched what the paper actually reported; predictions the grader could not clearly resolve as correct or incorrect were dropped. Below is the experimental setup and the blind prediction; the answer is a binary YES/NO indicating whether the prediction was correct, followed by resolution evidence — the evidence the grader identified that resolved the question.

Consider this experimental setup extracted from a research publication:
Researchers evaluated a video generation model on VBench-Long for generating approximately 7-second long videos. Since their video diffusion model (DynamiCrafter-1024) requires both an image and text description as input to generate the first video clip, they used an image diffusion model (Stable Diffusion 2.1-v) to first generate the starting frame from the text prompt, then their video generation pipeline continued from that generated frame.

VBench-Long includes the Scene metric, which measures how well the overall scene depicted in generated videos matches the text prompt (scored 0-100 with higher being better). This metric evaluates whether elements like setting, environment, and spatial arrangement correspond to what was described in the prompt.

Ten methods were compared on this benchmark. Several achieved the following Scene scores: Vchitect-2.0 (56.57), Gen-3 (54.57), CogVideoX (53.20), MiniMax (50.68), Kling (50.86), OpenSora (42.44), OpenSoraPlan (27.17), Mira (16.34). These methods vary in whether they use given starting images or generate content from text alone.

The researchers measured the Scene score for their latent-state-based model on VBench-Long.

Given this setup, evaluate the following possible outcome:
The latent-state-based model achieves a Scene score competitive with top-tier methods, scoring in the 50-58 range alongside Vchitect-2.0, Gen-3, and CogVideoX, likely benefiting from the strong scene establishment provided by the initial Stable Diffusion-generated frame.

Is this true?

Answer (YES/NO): YES